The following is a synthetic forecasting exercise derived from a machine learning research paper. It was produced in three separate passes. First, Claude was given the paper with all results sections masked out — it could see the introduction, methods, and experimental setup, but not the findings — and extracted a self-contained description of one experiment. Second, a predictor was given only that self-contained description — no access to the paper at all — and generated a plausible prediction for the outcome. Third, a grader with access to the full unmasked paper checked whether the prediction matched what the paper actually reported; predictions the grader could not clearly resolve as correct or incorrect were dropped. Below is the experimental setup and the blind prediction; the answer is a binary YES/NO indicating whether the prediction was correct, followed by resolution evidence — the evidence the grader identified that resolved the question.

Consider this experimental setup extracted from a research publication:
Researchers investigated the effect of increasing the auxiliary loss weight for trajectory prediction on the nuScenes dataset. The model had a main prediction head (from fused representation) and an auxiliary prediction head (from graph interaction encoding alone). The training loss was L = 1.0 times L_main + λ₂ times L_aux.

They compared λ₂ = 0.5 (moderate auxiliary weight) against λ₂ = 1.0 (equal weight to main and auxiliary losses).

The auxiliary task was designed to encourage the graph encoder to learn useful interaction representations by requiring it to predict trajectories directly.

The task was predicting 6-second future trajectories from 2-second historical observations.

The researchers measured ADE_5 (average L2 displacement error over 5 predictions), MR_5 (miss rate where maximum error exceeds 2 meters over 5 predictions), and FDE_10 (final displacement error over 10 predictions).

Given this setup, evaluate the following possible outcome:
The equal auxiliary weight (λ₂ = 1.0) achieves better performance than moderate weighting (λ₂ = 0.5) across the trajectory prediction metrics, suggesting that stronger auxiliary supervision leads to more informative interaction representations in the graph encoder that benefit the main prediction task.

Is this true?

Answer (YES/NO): NO